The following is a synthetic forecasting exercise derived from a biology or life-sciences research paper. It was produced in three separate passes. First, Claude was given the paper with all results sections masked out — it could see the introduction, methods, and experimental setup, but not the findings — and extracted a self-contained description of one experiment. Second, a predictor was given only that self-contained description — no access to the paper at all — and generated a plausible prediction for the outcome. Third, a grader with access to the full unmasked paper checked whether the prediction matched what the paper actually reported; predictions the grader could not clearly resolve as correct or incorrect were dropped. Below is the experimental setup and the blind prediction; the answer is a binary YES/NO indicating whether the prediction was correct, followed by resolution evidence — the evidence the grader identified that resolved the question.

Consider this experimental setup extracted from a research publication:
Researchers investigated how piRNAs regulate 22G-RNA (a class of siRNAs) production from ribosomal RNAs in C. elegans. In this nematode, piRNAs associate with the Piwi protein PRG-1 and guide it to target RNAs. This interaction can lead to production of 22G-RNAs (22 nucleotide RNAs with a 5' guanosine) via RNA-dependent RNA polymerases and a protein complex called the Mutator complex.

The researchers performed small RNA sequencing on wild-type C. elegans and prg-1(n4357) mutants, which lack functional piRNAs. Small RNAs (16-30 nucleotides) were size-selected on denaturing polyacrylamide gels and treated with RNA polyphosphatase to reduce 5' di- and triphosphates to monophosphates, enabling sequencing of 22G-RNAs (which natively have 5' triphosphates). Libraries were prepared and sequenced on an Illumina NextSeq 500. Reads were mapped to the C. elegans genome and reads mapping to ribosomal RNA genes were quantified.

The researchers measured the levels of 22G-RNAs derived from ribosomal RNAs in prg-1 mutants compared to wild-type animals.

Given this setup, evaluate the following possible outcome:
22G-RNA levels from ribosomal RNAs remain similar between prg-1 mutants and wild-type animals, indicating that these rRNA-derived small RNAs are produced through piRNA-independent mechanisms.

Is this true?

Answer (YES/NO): NO